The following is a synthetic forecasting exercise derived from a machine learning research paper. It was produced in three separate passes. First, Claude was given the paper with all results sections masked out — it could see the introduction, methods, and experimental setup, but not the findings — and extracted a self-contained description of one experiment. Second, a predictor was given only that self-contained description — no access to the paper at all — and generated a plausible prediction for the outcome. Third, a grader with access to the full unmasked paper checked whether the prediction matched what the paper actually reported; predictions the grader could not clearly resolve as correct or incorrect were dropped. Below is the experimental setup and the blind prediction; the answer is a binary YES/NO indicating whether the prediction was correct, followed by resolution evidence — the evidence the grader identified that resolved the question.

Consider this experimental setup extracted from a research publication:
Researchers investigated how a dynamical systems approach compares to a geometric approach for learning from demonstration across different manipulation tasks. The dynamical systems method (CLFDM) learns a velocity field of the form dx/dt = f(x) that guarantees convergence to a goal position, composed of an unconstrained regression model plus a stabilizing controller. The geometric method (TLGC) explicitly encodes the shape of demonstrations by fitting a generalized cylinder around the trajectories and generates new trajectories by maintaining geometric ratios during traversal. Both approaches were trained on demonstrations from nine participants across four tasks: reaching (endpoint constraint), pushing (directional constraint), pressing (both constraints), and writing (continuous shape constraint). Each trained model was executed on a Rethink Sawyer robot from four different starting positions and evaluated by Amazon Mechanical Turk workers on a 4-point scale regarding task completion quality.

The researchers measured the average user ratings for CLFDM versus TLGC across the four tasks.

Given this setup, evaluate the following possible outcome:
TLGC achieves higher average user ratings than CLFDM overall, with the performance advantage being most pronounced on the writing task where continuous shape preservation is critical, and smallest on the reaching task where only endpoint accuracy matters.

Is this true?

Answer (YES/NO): NO